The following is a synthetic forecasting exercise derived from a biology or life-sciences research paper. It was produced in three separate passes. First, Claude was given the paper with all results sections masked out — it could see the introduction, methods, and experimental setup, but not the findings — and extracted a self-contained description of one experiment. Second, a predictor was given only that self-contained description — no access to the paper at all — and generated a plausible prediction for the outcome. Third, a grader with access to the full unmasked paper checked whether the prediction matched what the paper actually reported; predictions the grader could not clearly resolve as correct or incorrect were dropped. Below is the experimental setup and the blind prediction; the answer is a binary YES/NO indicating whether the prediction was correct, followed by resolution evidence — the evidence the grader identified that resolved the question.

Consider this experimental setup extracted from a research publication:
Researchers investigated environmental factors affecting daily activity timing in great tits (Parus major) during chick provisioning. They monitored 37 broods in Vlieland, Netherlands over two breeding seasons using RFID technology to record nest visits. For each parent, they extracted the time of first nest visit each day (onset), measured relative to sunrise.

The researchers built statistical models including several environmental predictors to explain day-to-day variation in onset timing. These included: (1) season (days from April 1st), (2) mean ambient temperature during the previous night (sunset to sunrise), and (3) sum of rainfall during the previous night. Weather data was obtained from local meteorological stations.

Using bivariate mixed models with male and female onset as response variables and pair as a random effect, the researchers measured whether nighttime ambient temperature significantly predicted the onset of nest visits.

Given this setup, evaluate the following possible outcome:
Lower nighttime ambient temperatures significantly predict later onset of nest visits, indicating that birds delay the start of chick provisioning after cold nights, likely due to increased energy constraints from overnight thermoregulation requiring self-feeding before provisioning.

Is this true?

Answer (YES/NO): NO